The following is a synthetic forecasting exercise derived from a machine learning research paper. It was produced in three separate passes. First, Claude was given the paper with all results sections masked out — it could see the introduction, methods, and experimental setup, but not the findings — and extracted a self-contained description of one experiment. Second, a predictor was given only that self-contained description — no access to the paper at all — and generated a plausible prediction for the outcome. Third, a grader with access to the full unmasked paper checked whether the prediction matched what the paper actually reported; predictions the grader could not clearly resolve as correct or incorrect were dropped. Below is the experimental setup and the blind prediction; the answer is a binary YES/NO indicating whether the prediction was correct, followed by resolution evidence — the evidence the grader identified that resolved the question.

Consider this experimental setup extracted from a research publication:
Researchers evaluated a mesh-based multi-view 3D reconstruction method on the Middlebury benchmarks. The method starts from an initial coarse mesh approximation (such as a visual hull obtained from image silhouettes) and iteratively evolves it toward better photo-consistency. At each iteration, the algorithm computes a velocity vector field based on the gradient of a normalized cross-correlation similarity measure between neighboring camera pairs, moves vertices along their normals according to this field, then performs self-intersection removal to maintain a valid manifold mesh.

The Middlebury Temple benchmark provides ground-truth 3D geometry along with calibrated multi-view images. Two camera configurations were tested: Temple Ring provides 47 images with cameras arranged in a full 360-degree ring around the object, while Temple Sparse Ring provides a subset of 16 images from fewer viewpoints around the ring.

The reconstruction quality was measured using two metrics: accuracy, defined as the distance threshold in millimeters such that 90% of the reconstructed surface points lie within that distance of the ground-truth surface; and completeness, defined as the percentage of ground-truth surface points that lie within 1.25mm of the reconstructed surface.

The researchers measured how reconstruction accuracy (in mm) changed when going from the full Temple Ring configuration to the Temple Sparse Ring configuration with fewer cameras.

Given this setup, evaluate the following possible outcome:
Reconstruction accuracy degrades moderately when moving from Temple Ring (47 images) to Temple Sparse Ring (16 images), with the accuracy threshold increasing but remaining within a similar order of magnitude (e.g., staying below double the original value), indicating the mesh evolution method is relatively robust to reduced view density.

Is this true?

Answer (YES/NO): YES